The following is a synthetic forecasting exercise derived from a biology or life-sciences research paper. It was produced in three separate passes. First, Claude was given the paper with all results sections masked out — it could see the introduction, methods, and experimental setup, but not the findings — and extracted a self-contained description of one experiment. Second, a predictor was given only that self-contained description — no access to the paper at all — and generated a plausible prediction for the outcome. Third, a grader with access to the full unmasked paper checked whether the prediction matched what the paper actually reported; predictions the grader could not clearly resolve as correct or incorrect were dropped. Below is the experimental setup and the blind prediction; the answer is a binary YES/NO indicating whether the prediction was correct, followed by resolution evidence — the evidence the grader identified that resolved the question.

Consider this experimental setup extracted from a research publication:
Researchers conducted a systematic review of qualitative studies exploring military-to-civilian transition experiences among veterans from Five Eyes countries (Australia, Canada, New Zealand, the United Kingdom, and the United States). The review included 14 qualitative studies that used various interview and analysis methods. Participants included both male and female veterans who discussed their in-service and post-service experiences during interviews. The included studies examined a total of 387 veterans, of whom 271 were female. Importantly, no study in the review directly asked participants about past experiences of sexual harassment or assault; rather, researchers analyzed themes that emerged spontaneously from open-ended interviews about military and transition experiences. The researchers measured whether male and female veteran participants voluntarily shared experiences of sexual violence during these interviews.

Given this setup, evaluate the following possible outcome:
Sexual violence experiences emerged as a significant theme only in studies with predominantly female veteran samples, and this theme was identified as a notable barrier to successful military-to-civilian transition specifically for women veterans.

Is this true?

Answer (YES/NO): NO